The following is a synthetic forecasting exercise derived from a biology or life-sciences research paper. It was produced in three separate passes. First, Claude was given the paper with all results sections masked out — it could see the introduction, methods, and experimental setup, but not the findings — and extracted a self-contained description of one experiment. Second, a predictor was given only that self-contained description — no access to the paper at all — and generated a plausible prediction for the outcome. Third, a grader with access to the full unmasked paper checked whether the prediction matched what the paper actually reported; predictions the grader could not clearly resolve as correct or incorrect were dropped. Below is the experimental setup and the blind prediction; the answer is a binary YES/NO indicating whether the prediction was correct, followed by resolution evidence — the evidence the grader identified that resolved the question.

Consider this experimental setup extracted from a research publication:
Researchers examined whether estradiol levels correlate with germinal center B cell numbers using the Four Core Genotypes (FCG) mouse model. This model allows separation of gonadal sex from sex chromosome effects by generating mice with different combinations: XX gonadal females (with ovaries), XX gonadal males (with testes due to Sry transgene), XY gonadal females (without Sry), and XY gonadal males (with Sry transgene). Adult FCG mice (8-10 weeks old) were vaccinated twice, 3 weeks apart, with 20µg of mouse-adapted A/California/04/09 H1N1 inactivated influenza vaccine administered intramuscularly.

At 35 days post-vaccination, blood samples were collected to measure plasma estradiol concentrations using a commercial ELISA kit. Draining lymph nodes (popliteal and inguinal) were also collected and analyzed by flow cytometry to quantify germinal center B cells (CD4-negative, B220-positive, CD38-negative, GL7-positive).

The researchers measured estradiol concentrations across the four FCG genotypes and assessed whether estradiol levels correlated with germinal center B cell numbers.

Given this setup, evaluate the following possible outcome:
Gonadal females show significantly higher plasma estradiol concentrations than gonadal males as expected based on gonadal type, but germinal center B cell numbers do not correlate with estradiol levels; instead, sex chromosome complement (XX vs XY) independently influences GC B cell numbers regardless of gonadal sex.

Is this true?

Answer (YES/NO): NO